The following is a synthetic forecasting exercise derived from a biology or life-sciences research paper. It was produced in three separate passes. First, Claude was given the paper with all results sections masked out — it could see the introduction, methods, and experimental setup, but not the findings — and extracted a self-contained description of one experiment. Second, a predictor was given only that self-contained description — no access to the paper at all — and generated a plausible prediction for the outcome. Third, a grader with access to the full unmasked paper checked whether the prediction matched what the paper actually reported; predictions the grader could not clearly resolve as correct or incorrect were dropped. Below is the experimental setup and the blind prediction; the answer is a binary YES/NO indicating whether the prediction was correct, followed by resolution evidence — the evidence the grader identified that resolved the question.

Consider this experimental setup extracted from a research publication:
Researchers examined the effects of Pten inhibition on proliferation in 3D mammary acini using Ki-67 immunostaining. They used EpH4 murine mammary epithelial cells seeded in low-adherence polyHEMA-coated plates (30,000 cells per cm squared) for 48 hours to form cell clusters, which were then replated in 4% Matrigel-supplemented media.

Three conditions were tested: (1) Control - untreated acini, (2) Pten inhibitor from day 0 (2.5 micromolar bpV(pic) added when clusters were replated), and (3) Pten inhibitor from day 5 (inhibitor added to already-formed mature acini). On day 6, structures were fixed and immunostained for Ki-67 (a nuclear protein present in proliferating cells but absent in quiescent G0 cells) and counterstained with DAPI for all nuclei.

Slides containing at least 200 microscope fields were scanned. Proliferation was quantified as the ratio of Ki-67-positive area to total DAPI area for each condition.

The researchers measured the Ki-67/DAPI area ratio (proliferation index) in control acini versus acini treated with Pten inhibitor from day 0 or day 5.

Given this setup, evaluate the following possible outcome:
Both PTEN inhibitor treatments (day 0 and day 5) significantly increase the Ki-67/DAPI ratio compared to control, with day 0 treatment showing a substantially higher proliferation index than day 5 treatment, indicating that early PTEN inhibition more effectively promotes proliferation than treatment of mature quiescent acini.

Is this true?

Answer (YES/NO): NO